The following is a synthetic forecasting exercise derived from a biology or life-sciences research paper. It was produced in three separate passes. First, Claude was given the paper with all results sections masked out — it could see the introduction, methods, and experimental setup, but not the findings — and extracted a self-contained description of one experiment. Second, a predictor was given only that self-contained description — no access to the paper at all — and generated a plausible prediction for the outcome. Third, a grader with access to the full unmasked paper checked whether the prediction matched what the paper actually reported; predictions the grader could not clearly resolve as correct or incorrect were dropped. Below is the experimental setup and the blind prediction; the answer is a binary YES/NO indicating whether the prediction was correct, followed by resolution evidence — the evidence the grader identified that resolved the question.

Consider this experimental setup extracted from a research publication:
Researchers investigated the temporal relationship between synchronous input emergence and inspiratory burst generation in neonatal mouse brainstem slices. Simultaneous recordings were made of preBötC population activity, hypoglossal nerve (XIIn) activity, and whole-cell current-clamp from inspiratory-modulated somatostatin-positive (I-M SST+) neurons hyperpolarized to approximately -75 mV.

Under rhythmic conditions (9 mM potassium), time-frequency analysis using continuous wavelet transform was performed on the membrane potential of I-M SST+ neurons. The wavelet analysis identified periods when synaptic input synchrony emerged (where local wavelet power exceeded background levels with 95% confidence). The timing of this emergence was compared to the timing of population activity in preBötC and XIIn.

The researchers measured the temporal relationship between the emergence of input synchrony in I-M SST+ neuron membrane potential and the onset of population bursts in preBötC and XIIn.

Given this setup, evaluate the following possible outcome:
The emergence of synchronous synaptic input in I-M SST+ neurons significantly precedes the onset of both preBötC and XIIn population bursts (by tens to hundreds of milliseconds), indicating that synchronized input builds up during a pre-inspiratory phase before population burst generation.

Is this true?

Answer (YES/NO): YES